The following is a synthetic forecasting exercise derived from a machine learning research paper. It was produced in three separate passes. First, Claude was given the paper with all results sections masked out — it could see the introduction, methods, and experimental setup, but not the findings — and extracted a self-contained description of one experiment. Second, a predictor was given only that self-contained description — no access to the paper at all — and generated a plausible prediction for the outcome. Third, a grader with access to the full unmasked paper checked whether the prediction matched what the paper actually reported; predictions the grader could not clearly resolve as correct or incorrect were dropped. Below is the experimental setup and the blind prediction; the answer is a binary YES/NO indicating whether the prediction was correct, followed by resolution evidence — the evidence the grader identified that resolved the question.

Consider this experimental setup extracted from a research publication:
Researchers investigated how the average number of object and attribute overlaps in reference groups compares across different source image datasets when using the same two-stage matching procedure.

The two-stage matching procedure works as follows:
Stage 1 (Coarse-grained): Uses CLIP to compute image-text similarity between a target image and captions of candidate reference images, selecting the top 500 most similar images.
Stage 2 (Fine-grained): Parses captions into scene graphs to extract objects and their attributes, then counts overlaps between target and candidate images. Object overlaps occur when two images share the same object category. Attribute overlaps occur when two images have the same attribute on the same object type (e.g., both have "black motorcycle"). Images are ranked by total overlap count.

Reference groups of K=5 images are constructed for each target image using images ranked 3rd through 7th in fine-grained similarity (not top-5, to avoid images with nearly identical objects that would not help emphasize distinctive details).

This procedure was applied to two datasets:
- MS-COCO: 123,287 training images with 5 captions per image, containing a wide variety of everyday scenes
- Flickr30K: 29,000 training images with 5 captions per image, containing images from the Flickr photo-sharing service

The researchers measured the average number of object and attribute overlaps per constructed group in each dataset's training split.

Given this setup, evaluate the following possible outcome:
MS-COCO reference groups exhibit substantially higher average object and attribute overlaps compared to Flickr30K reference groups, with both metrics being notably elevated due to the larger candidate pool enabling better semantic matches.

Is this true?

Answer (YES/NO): NO